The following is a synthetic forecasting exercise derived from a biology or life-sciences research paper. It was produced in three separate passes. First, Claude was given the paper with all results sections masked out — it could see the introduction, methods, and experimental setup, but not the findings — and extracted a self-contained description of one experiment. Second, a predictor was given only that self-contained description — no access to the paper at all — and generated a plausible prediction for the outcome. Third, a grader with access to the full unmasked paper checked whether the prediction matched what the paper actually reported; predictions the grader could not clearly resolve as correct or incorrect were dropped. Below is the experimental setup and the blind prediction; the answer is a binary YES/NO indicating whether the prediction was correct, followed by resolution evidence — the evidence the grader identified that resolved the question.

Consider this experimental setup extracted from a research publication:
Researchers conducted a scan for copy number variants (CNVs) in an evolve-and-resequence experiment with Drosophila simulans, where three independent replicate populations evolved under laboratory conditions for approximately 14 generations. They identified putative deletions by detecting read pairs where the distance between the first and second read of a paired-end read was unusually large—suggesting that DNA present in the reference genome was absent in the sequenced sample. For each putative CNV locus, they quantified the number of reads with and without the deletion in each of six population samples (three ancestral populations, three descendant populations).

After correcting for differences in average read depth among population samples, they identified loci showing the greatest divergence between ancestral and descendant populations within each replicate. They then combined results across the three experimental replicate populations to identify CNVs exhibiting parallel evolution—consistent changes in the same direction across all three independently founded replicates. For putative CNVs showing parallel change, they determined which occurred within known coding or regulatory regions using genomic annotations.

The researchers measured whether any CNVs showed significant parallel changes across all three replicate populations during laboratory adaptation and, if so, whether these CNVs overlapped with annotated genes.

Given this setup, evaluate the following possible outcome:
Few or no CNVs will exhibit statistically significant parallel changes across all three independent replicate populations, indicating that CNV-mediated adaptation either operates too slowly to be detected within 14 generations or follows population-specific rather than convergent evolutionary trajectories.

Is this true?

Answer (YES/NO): NO